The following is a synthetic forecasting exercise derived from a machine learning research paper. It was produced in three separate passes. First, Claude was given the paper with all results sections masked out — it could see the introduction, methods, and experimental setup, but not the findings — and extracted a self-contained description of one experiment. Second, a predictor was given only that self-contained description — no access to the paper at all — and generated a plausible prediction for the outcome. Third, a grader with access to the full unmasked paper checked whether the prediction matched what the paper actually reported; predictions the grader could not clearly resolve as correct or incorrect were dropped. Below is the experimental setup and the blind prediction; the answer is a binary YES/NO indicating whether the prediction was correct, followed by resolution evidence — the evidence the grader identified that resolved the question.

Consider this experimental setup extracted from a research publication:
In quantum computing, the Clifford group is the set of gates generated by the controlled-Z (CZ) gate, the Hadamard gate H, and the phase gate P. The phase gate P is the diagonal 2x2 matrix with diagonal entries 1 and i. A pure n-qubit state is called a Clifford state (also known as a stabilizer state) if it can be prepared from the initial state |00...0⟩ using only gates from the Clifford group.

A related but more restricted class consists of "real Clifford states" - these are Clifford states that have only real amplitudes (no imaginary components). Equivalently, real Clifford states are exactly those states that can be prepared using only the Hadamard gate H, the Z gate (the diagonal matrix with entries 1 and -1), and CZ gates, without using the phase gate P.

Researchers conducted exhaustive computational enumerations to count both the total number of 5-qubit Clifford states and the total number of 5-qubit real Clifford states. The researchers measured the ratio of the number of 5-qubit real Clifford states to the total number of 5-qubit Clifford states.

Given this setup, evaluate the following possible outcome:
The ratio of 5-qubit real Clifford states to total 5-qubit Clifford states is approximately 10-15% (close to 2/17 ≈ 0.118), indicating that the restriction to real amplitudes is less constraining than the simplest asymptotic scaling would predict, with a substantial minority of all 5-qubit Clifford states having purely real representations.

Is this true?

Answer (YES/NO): NO